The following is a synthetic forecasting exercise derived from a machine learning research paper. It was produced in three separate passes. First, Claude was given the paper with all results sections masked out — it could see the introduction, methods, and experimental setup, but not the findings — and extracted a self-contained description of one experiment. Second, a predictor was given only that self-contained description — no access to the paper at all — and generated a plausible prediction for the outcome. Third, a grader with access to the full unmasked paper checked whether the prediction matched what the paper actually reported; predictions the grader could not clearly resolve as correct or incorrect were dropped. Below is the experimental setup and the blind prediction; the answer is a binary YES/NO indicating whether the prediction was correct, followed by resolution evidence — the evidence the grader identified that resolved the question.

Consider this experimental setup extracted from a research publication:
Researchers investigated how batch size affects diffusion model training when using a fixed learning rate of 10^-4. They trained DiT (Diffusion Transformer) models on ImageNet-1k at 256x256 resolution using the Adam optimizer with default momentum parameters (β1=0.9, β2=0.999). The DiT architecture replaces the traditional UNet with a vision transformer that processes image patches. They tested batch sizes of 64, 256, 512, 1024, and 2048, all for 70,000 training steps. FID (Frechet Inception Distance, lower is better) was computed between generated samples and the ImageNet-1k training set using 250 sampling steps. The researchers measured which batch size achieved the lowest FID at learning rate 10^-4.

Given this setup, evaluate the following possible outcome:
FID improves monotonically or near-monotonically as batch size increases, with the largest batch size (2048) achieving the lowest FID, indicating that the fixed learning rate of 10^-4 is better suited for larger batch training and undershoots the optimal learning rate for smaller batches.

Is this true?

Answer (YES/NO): YES